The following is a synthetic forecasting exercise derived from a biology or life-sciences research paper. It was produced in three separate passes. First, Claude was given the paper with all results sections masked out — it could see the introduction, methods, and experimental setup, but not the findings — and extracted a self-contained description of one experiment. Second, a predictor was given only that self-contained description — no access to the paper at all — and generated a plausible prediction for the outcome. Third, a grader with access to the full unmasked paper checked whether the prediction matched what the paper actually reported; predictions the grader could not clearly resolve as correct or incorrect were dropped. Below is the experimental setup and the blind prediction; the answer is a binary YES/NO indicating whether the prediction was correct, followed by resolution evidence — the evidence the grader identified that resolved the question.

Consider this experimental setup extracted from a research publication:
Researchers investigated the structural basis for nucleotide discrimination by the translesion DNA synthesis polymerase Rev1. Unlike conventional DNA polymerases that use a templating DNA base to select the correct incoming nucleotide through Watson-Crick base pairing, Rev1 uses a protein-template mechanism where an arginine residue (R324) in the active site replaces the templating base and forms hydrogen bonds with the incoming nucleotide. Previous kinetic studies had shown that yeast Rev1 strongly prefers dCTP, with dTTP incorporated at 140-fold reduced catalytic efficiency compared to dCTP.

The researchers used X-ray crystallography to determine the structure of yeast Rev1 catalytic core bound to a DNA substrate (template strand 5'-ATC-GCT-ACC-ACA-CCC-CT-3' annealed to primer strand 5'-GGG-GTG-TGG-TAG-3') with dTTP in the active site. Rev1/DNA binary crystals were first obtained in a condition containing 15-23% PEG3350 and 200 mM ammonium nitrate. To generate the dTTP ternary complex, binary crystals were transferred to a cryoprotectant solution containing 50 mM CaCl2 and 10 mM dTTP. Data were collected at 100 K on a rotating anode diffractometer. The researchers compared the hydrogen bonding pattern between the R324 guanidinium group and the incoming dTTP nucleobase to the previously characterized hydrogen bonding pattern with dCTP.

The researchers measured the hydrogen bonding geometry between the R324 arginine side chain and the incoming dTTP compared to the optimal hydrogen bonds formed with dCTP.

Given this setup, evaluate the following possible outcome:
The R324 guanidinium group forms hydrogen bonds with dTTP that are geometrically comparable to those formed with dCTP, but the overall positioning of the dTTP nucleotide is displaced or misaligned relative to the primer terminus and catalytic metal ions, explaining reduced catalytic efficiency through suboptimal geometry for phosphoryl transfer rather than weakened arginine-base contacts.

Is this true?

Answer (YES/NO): NO